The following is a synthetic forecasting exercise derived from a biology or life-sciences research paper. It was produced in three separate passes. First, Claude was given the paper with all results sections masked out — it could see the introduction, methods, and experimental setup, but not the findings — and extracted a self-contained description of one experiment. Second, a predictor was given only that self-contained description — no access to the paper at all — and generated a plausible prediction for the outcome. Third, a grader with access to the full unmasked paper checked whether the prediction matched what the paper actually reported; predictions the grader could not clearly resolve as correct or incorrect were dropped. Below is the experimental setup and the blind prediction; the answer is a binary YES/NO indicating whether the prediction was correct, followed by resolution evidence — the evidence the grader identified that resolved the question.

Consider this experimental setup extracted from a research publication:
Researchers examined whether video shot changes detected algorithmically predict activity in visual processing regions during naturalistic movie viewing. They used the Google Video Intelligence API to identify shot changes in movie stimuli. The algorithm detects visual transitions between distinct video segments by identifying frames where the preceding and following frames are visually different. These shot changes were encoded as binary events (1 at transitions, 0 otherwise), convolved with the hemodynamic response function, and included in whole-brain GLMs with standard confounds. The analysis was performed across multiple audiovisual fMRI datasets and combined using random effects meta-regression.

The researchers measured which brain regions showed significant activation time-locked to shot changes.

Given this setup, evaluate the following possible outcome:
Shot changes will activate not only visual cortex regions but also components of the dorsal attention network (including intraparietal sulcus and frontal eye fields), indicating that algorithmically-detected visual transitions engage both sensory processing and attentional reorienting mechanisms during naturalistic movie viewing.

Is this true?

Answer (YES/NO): NO